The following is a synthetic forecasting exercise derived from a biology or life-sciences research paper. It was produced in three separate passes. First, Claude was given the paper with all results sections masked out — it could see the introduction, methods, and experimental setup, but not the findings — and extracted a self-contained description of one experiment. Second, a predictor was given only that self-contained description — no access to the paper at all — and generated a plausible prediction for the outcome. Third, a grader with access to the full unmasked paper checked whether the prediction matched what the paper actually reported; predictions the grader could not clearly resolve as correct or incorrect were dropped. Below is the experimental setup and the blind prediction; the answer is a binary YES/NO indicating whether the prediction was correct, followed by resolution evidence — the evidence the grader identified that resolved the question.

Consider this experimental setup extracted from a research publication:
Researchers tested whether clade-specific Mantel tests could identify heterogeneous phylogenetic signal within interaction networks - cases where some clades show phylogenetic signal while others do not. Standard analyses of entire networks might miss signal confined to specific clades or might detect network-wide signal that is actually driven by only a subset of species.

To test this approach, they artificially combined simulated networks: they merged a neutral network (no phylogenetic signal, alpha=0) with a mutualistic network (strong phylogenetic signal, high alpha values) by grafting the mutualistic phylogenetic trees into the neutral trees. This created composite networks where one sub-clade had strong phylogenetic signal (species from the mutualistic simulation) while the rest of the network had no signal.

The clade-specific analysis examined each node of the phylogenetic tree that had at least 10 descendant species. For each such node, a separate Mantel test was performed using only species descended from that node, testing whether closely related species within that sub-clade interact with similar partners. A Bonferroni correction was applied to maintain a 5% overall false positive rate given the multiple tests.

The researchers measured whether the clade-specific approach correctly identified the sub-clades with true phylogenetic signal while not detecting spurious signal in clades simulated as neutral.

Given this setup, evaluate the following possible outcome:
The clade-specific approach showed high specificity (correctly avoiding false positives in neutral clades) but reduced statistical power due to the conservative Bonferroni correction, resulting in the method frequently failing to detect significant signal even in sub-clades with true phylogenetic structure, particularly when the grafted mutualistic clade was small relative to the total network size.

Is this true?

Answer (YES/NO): NO